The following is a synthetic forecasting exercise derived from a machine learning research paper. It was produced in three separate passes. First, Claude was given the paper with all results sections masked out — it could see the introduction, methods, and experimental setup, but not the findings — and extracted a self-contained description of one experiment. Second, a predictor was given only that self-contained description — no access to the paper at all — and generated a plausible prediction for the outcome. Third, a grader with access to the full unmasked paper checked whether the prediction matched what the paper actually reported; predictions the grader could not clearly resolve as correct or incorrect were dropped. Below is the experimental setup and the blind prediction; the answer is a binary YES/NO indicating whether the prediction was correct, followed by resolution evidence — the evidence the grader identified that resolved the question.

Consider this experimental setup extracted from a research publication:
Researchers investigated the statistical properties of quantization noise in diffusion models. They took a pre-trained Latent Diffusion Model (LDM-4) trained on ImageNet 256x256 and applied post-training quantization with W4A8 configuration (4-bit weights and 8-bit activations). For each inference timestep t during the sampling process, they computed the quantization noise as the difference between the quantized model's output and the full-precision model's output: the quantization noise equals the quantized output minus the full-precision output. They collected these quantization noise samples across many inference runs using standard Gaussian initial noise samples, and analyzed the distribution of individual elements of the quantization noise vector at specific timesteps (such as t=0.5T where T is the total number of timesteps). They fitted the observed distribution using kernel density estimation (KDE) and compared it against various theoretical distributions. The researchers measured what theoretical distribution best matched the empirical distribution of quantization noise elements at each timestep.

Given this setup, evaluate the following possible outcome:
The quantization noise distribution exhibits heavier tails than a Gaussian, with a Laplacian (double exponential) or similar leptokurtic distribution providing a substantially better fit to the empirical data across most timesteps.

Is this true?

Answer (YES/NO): NO